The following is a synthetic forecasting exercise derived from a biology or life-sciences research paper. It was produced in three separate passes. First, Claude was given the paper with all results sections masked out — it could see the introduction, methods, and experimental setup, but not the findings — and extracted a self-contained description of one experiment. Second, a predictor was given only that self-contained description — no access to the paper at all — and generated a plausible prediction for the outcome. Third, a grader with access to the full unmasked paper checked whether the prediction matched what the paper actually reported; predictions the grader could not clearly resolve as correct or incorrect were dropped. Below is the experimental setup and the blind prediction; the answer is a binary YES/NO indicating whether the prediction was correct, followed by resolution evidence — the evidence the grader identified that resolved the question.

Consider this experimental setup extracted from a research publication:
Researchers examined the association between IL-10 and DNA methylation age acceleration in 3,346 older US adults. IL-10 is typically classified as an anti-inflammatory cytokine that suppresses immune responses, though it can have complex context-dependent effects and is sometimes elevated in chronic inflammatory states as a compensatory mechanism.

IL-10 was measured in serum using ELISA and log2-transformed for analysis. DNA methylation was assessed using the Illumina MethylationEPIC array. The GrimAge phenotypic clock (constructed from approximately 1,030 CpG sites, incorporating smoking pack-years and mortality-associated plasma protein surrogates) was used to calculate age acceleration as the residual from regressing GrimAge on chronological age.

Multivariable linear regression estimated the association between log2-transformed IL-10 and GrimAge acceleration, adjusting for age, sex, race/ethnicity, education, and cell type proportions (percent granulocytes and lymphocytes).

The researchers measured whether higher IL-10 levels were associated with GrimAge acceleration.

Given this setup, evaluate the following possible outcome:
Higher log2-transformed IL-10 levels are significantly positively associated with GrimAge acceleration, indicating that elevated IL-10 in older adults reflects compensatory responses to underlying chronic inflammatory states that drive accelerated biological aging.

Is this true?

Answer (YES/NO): YES